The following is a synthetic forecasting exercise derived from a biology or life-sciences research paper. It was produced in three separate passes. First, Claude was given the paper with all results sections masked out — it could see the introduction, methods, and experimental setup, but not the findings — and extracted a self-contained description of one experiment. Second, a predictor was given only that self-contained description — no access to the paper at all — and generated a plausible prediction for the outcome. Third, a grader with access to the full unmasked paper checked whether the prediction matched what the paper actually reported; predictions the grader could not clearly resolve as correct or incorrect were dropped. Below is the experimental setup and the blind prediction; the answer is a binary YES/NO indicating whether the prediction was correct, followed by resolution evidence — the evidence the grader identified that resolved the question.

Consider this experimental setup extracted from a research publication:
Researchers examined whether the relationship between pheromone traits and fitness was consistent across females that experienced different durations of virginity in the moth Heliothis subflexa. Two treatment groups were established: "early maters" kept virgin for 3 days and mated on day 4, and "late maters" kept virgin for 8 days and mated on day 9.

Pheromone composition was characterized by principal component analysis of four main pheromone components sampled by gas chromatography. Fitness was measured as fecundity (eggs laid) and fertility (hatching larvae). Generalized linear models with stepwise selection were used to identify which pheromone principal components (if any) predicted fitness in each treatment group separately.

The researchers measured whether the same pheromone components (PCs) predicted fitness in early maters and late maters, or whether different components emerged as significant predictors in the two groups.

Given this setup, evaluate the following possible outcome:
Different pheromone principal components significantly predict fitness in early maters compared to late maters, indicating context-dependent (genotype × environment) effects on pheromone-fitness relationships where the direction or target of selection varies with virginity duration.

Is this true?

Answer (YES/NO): NO